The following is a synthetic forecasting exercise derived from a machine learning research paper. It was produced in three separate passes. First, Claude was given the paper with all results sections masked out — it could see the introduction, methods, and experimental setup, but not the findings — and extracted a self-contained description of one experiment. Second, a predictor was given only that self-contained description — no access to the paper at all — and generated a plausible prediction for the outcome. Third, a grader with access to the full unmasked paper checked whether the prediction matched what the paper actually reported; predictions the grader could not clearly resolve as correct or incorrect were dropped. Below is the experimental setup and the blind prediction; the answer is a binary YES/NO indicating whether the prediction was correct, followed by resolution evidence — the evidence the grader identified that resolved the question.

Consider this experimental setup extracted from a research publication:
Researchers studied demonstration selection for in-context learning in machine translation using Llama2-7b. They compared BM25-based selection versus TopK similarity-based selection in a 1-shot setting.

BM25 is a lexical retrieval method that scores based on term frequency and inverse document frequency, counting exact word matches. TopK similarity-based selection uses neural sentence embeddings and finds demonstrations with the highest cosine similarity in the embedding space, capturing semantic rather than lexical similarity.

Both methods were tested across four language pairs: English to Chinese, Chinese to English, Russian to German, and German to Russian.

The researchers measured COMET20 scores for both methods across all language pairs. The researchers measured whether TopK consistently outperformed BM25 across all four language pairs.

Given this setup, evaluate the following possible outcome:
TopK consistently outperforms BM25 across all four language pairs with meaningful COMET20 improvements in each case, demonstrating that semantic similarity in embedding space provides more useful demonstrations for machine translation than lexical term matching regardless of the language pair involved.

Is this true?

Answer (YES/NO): NO